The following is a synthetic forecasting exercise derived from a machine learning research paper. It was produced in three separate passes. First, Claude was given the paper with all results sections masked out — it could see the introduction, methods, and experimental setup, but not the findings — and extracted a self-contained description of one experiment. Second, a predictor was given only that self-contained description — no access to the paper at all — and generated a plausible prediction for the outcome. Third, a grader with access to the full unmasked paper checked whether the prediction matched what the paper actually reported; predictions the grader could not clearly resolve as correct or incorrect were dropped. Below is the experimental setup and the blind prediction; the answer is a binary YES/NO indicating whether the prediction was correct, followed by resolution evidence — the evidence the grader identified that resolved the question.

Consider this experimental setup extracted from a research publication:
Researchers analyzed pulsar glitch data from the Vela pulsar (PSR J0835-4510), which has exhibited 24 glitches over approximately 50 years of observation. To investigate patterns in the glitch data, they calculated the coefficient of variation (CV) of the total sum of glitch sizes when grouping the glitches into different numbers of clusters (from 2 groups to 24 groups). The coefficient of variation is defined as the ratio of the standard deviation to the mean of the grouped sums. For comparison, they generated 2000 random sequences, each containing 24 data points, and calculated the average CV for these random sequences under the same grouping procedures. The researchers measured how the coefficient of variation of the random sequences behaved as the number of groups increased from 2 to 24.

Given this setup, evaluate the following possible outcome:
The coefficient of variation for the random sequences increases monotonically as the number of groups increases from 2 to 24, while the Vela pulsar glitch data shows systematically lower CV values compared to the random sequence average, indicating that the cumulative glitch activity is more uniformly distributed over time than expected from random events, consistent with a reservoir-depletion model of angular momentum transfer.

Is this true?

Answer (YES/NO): NO